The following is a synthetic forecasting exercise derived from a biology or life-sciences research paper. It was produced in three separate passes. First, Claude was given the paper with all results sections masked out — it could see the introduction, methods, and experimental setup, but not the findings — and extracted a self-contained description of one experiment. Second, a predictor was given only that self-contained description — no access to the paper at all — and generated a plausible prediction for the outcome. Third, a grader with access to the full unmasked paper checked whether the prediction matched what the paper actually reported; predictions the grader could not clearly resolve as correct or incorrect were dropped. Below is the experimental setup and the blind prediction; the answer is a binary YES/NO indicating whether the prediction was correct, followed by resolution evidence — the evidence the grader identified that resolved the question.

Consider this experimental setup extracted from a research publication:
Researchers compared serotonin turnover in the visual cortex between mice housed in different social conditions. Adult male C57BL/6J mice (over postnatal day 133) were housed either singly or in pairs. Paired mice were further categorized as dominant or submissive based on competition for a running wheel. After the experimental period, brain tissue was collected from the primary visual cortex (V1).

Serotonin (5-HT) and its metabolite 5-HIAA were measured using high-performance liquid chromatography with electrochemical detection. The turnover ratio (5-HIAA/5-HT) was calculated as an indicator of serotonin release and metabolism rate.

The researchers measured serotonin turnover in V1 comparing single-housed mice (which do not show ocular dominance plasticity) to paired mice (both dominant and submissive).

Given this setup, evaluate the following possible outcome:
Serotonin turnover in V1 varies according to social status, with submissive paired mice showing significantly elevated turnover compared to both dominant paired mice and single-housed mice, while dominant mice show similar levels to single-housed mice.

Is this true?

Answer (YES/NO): NO